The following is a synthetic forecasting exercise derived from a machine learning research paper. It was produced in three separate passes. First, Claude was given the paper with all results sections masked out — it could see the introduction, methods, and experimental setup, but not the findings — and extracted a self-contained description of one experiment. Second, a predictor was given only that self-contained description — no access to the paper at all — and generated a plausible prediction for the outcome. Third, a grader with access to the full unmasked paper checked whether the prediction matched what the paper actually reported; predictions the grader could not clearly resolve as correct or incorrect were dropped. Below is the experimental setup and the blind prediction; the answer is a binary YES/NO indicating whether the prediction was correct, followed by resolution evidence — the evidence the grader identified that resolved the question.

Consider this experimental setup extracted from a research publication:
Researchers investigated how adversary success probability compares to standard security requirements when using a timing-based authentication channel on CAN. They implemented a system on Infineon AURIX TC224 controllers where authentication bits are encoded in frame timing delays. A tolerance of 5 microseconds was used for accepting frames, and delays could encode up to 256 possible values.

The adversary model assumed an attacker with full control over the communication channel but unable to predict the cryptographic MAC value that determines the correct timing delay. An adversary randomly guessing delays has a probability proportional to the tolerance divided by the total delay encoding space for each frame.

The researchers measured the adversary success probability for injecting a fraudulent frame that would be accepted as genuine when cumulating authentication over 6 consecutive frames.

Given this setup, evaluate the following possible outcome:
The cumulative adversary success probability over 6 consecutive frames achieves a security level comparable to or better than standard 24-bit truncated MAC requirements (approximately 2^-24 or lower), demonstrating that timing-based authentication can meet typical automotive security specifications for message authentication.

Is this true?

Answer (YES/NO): YES